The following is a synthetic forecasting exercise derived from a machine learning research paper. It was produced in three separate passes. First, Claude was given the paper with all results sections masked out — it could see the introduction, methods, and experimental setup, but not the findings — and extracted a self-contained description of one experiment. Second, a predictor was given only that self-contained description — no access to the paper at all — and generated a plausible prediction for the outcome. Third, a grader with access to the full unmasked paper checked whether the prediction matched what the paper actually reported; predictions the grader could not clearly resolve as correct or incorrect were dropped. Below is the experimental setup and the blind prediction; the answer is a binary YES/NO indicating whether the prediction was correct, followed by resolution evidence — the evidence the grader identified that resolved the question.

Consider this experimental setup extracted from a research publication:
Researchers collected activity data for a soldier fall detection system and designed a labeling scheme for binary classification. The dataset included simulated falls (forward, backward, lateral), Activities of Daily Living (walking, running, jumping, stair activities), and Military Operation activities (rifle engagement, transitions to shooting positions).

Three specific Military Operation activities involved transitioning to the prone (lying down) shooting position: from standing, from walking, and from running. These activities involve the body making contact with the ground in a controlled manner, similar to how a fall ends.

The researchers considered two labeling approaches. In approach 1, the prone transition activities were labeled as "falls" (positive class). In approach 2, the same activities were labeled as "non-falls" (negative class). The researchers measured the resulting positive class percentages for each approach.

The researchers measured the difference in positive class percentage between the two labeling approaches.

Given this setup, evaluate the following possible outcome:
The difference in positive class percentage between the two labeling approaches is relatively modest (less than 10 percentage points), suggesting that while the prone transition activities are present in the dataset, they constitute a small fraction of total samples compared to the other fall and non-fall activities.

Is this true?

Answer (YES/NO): YES